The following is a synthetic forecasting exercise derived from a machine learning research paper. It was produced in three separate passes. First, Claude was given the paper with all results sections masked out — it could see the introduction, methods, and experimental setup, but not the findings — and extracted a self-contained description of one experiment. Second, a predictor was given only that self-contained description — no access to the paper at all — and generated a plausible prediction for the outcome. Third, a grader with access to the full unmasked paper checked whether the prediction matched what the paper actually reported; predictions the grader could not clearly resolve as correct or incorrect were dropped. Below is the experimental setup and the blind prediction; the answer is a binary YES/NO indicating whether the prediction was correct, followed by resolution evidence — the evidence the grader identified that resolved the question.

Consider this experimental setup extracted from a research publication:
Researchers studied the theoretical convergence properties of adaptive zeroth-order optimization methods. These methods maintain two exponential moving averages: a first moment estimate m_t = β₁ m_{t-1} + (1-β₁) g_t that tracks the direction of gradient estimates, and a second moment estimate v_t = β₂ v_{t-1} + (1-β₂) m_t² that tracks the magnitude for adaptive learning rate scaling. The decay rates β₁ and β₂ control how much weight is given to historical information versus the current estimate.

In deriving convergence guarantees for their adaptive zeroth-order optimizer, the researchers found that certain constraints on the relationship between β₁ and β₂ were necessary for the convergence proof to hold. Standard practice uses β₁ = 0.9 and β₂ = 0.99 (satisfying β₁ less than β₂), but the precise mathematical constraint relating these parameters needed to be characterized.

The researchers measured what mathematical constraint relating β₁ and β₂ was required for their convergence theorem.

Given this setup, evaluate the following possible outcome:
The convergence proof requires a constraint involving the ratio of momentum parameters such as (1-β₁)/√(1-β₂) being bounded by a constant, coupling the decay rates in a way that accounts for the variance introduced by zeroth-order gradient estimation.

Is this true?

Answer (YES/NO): NO